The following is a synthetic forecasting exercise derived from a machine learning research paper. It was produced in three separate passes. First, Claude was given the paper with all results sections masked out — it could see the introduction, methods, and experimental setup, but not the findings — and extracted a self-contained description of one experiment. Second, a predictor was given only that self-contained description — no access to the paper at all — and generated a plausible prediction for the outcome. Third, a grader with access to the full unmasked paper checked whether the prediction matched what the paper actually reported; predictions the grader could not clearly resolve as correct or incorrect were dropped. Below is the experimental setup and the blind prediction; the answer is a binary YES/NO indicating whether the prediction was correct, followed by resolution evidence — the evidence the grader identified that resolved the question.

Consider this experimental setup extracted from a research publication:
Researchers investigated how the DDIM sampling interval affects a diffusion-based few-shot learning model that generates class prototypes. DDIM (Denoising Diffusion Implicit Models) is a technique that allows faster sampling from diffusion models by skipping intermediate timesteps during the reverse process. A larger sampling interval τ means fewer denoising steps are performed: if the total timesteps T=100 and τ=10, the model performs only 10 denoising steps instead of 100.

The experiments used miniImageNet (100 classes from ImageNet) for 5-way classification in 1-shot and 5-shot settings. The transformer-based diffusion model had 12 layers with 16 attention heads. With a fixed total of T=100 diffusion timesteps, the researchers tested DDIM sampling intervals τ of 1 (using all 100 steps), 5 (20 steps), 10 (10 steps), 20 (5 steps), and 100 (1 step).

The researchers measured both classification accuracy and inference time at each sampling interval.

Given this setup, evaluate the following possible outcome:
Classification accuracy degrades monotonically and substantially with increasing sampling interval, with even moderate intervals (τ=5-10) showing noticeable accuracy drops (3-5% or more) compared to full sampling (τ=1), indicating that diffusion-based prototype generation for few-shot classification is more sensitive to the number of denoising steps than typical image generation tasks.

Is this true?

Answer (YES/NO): NO